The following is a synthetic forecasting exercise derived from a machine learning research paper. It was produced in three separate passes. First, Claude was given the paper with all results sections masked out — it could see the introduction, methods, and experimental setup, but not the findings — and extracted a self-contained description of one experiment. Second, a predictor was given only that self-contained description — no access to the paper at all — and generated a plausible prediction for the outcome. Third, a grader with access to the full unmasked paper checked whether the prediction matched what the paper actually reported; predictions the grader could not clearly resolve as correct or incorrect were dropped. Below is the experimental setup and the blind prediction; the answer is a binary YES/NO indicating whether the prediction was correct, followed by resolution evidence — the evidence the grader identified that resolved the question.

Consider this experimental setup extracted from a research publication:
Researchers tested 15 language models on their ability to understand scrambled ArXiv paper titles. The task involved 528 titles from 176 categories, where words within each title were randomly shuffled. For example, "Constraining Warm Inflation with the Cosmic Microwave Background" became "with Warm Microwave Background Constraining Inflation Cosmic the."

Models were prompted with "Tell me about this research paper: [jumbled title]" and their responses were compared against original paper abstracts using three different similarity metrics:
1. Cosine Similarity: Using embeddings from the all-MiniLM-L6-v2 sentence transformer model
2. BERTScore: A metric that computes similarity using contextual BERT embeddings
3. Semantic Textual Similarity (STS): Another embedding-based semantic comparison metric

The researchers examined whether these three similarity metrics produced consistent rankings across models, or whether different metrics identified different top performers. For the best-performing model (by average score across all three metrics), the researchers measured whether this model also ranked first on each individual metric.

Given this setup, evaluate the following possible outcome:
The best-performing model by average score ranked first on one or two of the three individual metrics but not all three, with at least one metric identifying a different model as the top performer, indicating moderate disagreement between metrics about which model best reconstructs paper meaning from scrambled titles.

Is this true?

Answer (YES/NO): NO